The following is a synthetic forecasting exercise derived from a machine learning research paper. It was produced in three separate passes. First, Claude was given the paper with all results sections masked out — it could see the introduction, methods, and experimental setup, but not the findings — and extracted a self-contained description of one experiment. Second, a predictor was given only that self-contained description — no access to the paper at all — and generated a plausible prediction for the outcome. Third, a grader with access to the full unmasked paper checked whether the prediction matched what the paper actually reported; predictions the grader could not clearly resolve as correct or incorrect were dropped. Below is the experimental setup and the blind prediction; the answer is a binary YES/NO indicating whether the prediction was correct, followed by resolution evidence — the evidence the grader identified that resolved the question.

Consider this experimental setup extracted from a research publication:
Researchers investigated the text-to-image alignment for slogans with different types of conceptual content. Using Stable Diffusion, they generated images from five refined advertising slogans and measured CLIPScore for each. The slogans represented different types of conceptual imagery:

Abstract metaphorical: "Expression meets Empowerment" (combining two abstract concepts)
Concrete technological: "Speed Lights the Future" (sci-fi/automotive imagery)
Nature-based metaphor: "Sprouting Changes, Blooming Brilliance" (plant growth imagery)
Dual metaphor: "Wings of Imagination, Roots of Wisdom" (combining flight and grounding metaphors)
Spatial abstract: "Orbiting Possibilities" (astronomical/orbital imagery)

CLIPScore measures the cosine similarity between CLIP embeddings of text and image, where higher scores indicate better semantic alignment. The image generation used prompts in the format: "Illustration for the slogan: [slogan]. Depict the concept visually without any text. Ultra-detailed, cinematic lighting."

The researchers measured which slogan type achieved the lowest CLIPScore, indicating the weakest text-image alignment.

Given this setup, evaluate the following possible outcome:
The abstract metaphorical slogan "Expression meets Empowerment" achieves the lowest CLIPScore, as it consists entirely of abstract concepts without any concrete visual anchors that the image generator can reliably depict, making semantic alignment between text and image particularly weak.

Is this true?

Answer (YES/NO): NO